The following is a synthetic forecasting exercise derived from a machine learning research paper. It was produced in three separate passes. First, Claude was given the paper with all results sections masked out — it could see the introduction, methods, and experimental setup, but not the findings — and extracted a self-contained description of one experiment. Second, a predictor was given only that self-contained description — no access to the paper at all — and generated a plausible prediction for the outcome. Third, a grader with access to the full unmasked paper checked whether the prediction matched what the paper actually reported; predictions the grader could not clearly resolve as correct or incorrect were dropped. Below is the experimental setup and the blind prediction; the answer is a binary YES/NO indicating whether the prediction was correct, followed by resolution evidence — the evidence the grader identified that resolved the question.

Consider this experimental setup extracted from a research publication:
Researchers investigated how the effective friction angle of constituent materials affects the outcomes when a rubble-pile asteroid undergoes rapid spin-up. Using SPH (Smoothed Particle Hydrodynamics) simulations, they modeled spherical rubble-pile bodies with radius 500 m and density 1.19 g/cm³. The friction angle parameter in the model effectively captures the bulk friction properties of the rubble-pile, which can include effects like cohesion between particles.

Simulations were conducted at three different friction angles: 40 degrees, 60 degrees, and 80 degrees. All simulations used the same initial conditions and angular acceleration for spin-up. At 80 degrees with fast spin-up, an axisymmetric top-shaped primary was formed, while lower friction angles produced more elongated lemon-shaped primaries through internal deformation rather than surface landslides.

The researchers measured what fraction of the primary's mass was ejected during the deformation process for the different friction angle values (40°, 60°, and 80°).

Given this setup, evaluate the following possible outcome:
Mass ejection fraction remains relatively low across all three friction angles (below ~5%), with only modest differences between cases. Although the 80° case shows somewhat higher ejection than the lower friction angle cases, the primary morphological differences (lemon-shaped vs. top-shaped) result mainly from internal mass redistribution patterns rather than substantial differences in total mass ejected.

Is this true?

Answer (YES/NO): NO